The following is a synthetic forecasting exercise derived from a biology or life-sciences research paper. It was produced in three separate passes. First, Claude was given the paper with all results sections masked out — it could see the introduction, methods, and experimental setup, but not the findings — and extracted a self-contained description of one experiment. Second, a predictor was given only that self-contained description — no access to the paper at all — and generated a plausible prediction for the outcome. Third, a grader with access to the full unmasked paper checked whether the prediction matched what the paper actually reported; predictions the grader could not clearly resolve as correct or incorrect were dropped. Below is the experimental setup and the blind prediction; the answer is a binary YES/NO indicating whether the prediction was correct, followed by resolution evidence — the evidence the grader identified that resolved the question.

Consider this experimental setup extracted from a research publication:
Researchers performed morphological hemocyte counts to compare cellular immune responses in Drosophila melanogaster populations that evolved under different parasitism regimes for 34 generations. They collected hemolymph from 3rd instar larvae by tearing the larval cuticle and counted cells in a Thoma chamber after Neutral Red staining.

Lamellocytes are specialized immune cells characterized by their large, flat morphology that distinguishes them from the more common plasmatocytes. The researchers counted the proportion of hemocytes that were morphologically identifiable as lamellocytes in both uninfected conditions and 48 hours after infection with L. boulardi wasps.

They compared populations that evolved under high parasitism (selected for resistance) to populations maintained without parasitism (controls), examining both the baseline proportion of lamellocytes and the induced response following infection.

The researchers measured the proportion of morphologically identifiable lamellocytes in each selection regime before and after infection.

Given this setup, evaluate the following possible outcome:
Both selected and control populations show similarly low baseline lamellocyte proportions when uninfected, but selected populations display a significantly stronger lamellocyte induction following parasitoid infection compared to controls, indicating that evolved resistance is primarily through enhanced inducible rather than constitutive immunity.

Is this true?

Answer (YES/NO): NO